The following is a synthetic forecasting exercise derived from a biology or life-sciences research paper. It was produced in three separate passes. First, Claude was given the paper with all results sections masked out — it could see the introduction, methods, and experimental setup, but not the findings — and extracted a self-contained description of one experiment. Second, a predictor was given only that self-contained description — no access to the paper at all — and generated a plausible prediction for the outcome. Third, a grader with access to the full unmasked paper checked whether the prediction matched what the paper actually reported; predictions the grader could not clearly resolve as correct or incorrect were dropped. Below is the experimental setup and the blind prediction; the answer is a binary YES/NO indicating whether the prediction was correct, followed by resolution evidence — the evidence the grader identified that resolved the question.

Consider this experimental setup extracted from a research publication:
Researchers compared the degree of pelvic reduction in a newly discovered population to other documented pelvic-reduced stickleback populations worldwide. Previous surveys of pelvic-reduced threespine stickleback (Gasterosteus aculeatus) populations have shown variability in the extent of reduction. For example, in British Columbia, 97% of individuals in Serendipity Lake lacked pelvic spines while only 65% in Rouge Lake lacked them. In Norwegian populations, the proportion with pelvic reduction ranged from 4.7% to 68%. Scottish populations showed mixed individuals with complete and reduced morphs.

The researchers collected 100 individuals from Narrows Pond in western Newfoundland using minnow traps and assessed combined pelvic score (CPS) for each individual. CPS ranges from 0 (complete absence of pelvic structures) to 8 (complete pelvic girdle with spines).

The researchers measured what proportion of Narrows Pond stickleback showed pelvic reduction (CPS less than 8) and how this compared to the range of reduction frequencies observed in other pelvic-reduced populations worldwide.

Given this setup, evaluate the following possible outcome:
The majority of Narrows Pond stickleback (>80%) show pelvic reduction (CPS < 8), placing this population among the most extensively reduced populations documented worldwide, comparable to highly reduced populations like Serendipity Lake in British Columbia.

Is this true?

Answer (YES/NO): YES